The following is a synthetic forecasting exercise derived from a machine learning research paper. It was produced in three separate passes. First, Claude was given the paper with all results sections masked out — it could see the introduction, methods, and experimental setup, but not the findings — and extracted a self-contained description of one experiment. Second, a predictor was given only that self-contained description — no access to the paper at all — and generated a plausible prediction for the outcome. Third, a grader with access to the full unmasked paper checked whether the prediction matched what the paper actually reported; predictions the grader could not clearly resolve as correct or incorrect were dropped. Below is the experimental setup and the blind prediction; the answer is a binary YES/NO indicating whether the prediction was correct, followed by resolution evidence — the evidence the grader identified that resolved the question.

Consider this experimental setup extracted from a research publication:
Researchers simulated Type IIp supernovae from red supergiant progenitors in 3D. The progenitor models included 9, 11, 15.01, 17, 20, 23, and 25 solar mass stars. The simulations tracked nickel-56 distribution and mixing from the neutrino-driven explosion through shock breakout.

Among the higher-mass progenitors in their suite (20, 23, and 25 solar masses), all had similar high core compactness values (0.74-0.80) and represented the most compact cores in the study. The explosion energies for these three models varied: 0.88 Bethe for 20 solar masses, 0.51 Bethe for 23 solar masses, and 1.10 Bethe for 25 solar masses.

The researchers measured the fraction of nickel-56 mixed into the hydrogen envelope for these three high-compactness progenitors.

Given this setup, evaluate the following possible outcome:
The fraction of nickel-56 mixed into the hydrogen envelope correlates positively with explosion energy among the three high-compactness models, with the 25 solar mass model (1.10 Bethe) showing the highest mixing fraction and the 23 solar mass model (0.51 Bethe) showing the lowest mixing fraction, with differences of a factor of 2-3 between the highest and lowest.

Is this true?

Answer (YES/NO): NO